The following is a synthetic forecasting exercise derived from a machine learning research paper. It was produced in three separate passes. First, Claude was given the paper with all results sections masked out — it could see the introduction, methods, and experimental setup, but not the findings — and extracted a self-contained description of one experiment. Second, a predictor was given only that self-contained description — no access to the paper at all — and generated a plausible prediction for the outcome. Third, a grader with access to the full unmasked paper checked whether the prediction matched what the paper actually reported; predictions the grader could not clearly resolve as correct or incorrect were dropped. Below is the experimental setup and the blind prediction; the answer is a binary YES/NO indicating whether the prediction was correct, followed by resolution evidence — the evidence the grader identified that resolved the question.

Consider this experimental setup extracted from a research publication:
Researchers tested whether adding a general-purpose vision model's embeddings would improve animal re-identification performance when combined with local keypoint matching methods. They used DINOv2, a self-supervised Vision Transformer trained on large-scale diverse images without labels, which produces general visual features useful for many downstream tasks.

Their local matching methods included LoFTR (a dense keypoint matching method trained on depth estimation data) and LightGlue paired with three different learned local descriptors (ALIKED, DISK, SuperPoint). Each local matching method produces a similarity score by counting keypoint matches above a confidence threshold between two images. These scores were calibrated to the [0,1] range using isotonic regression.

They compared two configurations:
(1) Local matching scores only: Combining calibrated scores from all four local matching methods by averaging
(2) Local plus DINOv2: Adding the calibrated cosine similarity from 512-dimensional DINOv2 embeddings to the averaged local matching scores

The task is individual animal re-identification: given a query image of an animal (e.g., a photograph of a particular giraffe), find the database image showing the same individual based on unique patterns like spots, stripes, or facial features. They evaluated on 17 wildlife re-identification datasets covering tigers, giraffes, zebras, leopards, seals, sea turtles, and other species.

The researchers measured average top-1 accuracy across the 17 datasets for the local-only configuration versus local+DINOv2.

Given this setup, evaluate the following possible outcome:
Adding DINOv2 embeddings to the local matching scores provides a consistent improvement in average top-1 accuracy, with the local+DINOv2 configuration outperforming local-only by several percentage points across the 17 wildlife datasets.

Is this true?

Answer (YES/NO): NO